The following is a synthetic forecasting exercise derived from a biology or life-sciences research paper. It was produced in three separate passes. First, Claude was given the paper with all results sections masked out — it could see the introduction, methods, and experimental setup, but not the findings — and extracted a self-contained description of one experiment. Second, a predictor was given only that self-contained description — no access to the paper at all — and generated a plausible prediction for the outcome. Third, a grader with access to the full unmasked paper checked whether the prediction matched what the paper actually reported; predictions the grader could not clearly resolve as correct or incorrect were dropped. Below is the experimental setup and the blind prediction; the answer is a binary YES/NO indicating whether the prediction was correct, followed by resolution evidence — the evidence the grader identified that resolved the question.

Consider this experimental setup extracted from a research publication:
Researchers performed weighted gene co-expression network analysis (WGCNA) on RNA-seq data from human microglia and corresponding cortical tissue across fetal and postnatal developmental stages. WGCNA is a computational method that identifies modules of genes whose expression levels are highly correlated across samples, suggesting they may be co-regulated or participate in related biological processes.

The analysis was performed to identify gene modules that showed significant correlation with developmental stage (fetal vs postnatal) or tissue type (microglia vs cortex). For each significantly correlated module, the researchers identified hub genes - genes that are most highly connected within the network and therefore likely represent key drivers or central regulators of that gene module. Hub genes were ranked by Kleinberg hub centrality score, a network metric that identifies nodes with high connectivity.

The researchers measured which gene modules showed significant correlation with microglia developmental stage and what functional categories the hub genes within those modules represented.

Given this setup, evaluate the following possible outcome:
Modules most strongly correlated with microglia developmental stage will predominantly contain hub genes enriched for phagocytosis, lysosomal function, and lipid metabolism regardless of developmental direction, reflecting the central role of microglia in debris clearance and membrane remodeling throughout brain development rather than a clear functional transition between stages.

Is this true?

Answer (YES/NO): NO